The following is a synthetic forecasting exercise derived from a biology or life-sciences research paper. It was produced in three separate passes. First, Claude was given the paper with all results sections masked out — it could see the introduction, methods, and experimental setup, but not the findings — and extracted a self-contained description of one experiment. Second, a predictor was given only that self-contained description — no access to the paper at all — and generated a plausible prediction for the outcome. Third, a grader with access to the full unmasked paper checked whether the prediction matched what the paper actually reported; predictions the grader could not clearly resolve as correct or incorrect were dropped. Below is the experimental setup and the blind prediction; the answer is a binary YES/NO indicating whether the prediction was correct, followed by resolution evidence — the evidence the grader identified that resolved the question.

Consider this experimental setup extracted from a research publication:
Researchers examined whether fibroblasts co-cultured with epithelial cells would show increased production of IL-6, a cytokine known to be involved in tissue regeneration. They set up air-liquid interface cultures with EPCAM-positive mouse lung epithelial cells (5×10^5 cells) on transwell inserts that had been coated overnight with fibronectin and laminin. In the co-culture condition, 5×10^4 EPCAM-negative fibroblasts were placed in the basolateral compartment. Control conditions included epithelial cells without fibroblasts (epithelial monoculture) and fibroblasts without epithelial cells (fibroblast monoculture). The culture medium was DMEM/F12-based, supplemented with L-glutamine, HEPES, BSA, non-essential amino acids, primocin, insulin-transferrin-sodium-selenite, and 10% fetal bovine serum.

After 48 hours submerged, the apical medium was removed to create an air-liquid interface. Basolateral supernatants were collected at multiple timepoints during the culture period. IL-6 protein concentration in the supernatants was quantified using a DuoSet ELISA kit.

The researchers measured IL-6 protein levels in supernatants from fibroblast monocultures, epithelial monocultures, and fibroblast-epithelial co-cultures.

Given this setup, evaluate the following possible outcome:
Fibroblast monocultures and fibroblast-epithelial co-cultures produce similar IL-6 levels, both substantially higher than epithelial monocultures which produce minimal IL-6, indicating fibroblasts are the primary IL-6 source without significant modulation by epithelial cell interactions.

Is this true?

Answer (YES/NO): NO